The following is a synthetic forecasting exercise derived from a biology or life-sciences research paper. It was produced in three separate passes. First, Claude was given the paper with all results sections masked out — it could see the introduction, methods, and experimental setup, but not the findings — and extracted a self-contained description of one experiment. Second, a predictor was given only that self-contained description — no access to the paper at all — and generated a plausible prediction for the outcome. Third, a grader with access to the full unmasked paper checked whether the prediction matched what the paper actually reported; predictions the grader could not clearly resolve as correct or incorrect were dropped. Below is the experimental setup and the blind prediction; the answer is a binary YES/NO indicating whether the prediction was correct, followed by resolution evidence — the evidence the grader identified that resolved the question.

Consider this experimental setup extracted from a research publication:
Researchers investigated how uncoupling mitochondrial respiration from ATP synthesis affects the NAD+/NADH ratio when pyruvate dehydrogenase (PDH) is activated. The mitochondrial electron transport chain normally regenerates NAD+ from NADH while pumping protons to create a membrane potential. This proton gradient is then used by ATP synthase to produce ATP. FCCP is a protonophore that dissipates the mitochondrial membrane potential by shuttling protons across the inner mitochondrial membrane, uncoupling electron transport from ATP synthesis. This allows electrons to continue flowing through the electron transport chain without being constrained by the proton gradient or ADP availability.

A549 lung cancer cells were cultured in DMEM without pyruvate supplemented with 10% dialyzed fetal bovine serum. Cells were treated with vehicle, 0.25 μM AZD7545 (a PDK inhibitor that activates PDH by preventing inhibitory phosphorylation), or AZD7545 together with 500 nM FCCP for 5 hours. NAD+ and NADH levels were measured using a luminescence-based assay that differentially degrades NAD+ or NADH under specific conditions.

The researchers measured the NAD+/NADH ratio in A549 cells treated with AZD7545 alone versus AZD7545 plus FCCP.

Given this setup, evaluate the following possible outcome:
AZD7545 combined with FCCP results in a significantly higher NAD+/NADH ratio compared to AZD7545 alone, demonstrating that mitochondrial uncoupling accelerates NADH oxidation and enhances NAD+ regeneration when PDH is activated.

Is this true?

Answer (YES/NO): YES